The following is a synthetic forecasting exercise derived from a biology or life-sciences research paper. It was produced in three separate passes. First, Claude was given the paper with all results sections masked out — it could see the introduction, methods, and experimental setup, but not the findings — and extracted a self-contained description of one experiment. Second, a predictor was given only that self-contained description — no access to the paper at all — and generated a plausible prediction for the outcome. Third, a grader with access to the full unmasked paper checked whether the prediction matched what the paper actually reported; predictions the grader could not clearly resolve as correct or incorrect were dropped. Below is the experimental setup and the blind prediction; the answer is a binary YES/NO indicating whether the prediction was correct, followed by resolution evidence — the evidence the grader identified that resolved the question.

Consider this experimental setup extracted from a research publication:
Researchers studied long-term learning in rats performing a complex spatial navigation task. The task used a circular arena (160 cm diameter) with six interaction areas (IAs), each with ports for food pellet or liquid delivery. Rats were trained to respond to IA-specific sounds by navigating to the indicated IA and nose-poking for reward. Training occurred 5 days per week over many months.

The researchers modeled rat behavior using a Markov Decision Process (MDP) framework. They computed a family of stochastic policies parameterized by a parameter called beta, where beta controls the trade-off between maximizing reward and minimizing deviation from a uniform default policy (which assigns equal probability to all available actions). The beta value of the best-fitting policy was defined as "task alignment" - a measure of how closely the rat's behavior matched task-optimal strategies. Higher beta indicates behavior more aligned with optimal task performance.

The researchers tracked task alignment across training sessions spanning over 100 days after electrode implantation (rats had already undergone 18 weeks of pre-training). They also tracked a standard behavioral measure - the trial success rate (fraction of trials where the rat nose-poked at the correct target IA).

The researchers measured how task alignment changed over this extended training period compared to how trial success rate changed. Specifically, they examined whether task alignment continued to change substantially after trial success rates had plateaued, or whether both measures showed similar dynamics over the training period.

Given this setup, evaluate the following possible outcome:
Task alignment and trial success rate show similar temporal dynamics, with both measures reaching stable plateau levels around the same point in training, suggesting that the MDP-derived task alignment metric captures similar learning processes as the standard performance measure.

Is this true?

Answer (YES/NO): NO